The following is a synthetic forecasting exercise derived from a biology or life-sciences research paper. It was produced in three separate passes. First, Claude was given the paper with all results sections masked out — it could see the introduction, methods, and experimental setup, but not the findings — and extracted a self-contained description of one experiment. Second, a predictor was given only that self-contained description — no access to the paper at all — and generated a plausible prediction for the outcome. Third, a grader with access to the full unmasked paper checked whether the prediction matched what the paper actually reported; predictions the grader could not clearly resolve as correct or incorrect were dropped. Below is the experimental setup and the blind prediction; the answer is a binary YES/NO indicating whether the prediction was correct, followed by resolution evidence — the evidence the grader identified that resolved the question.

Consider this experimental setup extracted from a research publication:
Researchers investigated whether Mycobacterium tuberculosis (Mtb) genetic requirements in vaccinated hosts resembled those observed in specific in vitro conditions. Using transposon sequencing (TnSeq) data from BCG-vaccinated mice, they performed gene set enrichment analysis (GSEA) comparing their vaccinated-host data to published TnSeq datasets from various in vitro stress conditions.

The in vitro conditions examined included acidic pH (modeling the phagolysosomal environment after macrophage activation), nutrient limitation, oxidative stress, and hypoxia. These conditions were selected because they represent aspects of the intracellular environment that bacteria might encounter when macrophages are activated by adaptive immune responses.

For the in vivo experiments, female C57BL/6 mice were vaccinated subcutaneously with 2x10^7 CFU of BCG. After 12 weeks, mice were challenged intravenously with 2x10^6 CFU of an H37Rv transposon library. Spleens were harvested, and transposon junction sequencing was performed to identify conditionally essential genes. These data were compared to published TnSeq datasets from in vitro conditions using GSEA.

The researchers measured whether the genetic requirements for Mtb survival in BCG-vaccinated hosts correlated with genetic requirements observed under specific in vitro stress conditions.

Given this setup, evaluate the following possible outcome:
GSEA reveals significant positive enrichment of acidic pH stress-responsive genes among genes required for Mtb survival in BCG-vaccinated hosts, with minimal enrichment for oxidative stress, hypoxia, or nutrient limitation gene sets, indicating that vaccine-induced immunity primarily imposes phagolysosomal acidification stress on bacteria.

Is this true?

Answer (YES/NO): NO